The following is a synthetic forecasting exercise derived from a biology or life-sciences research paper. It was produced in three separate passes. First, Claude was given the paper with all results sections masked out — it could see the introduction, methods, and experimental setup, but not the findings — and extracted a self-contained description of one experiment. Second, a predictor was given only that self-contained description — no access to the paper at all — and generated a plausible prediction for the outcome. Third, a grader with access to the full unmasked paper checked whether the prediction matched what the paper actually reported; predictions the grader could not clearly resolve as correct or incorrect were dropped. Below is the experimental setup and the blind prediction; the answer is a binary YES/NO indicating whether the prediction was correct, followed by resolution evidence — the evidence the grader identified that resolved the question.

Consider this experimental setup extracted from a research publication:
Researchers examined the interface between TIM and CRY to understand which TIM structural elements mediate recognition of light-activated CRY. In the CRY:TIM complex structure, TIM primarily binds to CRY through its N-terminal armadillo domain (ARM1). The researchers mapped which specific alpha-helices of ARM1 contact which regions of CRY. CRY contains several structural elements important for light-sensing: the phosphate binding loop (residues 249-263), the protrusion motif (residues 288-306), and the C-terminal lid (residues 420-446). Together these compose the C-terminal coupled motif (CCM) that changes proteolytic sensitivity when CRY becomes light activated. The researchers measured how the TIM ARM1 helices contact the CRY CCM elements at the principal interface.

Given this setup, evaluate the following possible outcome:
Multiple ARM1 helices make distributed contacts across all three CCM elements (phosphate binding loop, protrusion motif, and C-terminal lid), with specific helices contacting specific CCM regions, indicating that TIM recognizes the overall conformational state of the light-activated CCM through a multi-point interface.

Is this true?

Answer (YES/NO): YES